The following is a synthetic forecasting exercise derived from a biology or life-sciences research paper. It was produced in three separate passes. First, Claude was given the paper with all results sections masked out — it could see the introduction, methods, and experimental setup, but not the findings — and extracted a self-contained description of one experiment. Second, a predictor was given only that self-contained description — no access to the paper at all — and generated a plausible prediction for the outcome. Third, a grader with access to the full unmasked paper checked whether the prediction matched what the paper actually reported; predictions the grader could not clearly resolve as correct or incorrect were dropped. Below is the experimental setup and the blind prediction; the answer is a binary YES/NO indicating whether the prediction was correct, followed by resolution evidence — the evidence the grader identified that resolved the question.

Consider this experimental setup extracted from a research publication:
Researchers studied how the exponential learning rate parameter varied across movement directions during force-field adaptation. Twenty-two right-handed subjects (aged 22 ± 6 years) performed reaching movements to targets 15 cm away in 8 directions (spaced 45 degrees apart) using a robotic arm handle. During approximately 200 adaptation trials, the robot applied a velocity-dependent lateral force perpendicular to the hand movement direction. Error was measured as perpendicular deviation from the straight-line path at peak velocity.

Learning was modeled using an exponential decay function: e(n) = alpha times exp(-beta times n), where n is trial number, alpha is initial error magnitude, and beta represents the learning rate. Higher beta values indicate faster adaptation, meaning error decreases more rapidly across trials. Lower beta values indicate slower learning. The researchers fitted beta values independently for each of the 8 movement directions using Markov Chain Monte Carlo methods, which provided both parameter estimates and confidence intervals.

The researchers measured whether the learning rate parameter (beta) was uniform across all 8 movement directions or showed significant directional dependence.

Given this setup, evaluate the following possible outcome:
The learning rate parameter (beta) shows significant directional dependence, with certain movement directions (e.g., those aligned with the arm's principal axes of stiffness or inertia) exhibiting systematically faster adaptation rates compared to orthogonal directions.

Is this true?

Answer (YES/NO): YES